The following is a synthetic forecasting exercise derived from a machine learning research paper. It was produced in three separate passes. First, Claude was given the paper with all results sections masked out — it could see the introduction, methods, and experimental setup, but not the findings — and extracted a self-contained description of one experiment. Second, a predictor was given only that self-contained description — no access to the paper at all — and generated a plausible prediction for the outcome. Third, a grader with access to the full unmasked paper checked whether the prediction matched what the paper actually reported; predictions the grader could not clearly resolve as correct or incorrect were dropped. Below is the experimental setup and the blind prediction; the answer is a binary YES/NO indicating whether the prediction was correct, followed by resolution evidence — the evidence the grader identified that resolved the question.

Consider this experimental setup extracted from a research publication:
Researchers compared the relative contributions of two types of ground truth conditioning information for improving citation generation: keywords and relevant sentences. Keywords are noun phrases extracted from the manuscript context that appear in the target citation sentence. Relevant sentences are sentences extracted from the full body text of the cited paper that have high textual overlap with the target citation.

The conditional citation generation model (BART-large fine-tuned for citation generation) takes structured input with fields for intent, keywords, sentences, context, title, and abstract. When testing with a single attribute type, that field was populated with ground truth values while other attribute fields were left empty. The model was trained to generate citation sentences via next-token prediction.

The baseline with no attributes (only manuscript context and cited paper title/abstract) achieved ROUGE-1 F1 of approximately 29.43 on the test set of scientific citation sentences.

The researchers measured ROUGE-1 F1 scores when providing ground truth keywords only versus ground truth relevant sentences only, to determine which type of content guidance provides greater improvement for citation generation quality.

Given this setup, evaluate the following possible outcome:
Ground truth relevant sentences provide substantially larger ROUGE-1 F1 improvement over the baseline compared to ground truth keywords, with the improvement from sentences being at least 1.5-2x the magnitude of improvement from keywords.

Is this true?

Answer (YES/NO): NO